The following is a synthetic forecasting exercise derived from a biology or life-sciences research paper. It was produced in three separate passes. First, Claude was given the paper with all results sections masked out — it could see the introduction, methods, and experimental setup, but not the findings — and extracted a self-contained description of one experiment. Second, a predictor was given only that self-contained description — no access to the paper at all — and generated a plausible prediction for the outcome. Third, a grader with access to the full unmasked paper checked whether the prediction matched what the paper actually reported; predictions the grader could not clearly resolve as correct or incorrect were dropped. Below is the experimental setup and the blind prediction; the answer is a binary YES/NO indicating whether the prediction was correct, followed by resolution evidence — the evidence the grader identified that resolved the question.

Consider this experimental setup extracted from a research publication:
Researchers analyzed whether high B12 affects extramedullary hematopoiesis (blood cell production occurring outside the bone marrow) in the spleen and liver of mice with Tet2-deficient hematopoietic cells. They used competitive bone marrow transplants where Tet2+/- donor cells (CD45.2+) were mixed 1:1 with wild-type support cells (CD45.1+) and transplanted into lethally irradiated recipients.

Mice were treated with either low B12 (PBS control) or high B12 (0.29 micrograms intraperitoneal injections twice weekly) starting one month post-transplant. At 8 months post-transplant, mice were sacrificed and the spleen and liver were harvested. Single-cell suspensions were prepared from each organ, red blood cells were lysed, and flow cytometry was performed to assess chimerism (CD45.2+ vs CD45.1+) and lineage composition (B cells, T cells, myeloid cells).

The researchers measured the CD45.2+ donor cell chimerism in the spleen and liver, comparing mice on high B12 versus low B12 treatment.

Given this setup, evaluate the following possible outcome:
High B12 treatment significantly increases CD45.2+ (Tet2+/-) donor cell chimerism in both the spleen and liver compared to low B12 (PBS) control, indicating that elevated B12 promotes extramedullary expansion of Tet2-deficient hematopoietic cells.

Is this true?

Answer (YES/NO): NO